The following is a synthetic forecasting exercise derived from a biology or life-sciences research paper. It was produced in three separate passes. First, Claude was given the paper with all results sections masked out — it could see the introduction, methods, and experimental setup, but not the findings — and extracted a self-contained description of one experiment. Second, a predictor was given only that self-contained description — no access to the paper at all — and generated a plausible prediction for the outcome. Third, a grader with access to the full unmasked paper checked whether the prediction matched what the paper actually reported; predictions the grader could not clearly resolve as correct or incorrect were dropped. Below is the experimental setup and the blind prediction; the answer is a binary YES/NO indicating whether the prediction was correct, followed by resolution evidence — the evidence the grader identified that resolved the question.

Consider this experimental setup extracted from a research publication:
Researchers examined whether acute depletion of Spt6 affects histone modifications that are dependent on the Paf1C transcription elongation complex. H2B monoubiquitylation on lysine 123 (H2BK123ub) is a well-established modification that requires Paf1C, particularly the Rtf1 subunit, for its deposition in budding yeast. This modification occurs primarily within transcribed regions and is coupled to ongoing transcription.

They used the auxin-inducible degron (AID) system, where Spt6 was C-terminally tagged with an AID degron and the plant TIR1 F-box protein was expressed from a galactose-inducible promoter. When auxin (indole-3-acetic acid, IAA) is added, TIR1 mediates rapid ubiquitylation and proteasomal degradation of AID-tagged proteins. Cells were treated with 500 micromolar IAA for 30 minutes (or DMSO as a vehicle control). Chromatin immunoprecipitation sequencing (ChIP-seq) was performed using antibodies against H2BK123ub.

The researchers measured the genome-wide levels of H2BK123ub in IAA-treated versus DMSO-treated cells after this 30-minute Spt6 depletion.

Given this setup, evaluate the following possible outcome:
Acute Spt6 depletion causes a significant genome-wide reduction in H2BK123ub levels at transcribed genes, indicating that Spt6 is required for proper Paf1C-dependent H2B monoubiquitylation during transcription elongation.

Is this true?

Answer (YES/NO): YES